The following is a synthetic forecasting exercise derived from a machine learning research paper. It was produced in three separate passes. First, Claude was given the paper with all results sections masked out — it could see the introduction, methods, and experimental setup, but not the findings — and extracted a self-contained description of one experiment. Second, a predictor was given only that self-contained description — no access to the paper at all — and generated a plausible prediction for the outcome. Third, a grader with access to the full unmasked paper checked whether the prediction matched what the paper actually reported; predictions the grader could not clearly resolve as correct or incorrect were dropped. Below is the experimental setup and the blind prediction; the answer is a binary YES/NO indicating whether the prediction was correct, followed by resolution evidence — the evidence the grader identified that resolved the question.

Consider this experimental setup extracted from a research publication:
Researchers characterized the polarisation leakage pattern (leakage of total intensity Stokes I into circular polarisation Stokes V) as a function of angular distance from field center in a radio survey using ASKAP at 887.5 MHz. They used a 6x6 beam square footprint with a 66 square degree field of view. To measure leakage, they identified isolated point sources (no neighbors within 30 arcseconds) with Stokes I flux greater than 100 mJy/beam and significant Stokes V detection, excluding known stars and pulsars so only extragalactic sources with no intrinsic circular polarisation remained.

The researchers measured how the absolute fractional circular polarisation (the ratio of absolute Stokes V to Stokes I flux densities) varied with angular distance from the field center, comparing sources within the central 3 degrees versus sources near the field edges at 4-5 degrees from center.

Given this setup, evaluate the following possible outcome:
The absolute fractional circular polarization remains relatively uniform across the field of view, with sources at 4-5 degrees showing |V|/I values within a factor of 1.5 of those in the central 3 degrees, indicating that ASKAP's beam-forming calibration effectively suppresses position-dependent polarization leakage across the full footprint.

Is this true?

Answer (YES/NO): NO